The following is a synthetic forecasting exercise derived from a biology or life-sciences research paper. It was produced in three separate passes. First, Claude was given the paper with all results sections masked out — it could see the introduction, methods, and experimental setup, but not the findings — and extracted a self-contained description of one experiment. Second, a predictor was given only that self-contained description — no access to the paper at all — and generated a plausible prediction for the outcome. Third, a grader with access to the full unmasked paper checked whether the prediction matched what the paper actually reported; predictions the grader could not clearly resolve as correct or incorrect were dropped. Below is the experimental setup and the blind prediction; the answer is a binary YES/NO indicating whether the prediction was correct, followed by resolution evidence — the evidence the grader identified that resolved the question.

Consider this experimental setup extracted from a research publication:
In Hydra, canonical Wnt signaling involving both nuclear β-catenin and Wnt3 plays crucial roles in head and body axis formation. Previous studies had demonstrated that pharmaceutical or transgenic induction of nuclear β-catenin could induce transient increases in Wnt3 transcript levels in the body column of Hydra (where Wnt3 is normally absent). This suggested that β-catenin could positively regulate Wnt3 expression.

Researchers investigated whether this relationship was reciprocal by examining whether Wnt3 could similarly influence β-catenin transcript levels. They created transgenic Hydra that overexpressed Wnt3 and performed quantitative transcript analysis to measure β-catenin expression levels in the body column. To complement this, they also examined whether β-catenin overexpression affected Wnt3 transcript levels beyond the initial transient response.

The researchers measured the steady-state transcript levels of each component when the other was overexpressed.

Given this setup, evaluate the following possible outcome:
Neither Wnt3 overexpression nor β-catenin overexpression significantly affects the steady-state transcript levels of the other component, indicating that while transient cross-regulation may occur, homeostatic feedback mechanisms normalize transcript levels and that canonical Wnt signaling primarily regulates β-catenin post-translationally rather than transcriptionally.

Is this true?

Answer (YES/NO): YES